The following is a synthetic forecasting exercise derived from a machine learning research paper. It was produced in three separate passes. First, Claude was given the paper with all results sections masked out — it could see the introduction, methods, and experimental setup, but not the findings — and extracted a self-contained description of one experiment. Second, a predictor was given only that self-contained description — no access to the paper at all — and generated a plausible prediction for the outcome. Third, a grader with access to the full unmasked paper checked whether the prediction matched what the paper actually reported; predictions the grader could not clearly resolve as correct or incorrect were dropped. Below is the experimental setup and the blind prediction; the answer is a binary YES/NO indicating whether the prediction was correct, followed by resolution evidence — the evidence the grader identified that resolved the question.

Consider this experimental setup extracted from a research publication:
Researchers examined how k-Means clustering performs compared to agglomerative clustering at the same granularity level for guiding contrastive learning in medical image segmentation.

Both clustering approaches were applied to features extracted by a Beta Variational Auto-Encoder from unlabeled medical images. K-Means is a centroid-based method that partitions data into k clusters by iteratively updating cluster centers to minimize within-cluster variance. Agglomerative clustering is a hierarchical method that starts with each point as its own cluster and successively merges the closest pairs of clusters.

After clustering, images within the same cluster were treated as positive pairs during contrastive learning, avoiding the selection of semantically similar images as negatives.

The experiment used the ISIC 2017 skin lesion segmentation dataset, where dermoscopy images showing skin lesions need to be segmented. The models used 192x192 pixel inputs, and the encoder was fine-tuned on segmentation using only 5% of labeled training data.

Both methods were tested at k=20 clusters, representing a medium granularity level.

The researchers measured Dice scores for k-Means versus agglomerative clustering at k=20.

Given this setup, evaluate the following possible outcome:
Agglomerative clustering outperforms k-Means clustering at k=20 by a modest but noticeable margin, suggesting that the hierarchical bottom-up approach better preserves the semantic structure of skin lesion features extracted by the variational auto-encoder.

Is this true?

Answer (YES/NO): YES